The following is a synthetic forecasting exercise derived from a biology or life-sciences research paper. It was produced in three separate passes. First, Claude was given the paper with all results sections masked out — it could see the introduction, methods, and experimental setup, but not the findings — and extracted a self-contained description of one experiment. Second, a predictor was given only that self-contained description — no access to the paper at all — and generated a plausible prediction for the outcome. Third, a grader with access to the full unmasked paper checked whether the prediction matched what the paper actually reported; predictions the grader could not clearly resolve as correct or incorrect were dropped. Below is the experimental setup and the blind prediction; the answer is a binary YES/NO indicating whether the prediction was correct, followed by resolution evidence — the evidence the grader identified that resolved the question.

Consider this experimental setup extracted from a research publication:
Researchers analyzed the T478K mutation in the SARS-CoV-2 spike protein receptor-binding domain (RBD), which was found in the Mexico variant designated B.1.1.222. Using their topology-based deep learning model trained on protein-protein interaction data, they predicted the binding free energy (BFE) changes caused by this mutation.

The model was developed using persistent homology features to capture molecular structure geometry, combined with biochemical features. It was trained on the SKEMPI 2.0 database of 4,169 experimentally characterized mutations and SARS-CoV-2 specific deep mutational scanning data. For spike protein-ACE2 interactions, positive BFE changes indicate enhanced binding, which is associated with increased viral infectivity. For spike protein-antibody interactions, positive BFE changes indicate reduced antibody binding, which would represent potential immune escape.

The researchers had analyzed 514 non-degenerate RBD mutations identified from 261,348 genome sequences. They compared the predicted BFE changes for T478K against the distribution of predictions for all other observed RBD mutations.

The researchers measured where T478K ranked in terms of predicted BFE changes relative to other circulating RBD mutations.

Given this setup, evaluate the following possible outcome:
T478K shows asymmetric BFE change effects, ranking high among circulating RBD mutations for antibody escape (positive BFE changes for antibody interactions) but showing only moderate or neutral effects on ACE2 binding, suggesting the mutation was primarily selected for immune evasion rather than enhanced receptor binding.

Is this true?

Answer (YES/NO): NO